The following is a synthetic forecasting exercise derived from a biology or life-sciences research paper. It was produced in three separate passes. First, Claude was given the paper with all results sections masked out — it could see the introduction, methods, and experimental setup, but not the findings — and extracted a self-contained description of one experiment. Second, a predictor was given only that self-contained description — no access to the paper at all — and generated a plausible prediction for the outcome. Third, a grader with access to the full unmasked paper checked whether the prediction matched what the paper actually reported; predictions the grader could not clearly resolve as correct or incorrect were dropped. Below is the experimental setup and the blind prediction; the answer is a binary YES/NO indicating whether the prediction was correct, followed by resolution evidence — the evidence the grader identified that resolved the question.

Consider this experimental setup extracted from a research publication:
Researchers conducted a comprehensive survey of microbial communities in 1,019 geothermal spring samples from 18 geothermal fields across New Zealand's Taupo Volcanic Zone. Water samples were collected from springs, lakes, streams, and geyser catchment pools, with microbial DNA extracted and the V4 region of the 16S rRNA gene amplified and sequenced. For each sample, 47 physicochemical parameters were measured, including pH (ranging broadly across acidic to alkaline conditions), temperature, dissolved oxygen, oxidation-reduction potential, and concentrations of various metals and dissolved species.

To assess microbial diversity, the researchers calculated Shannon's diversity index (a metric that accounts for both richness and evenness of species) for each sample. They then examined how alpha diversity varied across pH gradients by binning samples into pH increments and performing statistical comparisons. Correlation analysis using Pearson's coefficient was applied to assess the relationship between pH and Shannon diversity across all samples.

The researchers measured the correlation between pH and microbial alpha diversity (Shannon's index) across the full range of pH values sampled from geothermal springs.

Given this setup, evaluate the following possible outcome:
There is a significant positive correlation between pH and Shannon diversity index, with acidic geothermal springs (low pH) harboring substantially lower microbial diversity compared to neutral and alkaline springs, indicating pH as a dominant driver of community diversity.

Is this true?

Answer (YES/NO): YES